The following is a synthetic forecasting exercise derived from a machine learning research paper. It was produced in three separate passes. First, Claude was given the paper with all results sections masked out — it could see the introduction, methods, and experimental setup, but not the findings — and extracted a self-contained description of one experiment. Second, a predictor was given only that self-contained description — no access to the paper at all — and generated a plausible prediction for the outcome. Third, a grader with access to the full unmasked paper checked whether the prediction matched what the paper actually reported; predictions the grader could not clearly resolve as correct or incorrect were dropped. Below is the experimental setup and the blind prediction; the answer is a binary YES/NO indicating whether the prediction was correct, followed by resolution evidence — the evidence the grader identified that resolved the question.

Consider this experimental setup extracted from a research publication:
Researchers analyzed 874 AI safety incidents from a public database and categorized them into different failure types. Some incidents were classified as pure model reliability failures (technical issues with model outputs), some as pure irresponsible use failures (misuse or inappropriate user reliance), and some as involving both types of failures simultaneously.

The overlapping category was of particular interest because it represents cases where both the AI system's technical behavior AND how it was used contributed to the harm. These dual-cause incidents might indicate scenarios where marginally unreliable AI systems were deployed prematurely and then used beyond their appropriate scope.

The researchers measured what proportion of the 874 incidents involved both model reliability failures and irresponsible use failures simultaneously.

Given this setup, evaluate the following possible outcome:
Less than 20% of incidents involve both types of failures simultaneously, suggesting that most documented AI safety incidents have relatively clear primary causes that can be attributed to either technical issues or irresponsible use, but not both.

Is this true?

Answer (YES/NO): YES